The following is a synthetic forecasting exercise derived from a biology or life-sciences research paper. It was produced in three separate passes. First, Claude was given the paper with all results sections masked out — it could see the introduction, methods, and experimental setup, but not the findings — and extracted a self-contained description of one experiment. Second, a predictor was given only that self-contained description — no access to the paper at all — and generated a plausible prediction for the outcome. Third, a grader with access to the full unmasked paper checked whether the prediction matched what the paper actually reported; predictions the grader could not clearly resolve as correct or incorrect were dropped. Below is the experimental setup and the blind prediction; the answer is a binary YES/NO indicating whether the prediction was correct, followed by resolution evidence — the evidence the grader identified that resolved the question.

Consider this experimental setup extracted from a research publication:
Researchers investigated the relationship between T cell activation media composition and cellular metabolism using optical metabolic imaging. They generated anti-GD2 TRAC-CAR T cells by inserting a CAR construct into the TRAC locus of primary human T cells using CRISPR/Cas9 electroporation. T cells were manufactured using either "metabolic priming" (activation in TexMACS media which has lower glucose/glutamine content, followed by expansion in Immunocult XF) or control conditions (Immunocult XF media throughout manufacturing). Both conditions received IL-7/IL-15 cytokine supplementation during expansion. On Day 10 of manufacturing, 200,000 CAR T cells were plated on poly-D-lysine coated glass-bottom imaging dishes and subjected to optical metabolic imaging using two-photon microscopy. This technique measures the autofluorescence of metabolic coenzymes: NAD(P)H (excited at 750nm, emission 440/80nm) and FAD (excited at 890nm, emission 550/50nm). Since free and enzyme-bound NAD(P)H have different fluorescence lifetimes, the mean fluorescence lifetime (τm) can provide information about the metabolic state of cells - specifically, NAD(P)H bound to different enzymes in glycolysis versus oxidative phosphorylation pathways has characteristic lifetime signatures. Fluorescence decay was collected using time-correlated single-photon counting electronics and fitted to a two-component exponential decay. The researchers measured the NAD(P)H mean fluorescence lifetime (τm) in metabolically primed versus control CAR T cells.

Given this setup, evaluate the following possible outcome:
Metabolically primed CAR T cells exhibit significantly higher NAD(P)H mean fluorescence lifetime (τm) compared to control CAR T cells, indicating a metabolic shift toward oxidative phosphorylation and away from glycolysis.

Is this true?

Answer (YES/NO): YES